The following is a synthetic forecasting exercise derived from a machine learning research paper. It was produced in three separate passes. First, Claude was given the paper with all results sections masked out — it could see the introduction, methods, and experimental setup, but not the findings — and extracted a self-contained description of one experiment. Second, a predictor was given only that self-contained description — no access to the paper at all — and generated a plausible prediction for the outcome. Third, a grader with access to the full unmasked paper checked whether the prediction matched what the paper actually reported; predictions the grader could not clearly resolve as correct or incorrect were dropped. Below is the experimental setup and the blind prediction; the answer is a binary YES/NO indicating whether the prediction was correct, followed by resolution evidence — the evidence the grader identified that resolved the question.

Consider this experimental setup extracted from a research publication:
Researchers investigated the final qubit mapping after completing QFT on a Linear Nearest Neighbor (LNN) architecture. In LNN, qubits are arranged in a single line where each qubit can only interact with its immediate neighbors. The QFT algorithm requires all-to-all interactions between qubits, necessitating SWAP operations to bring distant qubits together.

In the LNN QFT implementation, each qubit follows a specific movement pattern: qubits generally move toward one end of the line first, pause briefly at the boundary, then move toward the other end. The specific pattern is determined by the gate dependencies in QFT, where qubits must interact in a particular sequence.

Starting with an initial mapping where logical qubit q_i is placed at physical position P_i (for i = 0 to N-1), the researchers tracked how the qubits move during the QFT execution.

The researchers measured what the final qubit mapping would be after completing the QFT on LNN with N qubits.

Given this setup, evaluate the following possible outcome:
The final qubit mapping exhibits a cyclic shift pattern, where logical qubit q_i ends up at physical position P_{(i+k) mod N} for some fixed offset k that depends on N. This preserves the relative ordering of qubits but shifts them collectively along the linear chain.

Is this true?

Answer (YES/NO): NO